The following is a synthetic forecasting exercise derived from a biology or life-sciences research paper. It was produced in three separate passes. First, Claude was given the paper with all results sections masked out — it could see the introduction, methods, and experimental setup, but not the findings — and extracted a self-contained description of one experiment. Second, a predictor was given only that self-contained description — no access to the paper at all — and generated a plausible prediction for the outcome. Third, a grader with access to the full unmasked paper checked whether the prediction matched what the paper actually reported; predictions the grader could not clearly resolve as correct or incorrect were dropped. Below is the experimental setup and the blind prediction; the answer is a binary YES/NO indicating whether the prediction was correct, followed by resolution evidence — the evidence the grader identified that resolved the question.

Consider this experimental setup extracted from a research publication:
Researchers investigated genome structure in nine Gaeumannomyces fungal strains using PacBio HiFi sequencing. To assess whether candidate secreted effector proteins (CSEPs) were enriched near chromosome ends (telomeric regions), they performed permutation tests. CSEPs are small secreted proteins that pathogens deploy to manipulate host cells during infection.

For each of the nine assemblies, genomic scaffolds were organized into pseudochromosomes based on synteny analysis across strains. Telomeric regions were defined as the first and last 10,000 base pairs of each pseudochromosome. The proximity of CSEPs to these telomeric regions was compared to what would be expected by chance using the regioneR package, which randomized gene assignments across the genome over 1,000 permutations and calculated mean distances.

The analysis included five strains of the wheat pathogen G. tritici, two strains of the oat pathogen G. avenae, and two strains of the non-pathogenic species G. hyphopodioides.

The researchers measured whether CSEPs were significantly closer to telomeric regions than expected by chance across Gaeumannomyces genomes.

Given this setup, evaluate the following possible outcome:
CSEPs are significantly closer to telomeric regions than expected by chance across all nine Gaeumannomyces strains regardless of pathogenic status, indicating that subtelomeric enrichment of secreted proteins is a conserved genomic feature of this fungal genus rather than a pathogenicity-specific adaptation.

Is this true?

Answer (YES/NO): YES